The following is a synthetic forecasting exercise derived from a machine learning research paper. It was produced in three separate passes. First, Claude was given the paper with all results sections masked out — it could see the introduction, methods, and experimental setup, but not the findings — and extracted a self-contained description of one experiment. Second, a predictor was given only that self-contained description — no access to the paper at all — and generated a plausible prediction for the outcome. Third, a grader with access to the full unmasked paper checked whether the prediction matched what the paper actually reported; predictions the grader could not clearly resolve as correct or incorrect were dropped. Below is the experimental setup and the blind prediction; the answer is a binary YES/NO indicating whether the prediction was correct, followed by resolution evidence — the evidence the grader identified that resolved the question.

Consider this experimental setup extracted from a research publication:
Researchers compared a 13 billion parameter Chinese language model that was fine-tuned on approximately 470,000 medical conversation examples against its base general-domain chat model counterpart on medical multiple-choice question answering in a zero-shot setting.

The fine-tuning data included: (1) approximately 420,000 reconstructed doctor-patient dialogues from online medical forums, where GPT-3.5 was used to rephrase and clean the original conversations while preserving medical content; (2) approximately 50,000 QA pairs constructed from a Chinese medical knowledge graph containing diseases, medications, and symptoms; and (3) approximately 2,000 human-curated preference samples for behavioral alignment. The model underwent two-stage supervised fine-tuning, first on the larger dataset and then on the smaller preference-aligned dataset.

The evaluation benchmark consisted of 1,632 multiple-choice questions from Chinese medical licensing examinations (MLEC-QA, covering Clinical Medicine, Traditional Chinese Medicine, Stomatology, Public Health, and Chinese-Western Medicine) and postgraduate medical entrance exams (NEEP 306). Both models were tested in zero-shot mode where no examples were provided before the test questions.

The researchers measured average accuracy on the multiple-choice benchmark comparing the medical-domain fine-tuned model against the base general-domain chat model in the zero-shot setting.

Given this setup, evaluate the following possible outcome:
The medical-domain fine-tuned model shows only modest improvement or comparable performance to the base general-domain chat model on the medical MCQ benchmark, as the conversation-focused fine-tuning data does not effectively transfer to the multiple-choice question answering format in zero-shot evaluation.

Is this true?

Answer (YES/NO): YES